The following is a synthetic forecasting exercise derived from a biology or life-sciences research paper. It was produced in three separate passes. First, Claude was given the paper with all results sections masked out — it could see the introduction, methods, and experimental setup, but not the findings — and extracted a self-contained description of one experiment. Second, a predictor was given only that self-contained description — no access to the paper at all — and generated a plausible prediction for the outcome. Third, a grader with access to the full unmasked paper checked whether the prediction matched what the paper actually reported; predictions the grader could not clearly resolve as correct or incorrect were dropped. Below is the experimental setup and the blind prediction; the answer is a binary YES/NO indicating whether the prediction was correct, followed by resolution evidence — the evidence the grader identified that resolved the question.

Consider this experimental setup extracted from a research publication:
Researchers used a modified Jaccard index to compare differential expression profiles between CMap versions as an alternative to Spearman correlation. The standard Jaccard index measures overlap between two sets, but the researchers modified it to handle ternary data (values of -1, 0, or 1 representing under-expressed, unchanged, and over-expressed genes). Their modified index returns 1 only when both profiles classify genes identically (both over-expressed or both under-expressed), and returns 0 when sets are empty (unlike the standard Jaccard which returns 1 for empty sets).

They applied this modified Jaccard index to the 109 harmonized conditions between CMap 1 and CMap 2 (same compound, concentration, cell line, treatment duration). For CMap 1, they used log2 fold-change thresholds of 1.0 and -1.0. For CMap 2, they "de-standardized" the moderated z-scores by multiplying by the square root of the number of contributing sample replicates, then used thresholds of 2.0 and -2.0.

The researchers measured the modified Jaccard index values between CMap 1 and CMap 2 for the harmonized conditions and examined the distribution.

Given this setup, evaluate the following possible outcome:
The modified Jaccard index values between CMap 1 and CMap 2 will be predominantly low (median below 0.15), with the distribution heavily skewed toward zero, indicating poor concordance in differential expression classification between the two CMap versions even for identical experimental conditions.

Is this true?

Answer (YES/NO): YES